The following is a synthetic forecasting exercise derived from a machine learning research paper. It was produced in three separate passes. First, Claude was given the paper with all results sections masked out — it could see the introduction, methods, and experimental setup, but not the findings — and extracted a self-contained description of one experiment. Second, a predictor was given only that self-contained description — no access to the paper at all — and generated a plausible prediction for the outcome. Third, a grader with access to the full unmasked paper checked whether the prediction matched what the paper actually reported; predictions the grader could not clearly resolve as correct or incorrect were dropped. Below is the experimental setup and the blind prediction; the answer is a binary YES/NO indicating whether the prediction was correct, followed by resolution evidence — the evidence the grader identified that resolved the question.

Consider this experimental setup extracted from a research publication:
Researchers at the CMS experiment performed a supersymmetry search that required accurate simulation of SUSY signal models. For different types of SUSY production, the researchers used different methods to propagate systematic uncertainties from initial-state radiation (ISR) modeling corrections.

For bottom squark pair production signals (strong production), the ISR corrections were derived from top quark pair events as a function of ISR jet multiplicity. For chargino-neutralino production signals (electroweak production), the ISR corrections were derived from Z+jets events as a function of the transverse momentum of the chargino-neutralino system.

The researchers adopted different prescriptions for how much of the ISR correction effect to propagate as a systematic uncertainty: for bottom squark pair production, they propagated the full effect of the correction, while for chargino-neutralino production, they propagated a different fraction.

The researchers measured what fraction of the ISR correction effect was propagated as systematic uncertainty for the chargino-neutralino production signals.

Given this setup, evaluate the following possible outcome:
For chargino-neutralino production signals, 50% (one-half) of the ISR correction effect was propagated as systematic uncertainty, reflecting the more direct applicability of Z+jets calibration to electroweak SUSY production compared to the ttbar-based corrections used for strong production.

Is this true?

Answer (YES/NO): YES